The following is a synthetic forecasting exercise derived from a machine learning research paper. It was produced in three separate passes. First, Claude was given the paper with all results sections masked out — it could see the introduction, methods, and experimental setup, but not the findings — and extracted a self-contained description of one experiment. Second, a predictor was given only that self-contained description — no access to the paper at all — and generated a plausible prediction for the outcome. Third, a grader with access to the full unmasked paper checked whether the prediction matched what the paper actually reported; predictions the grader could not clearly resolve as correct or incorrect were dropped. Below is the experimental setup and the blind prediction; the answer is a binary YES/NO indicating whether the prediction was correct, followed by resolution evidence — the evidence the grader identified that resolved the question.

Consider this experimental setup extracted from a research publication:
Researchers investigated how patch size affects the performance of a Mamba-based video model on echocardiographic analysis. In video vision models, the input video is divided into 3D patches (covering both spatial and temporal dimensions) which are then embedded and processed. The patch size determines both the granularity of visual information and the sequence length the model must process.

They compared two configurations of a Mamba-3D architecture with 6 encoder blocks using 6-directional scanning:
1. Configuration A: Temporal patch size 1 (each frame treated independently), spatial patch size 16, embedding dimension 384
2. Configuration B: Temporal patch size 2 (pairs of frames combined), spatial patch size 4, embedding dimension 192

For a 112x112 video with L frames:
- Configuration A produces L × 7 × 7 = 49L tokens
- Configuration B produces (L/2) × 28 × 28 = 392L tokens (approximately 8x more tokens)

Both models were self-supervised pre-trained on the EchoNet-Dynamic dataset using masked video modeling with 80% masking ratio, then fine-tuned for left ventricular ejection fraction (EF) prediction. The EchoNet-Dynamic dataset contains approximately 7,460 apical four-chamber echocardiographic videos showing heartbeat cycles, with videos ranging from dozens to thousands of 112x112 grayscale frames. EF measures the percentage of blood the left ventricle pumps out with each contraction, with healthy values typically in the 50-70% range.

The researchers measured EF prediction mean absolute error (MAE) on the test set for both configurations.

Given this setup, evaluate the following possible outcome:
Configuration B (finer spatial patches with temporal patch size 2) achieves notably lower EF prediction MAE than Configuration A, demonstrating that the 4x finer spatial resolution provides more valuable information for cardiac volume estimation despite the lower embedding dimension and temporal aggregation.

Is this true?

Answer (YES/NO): YES